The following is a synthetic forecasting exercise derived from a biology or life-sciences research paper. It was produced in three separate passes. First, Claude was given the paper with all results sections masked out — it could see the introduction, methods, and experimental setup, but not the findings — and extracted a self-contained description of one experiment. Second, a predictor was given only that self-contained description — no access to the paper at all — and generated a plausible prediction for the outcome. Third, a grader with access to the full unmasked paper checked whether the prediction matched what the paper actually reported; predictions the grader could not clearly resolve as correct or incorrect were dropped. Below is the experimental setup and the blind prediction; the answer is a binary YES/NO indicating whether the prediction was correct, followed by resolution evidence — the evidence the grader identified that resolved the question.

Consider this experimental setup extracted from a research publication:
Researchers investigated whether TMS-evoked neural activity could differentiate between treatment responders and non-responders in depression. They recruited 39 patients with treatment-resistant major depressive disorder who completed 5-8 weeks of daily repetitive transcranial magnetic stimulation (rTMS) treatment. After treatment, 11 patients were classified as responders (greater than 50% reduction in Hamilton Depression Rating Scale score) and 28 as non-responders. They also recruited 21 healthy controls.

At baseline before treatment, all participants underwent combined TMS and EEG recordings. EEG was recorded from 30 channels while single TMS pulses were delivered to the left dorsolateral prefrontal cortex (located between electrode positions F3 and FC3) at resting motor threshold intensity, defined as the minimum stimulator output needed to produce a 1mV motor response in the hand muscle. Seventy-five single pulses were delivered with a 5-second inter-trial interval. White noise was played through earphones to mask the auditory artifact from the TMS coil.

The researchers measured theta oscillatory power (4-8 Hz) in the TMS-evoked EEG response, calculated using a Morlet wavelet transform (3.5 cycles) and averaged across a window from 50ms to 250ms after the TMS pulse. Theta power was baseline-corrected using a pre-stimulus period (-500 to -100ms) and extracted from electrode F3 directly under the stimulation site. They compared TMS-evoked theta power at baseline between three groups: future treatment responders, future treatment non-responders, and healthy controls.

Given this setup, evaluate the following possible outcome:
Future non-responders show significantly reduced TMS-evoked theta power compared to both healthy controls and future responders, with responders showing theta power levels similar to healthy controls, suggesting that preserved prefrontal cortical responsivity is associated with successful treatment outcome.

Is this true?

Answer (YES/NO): NO